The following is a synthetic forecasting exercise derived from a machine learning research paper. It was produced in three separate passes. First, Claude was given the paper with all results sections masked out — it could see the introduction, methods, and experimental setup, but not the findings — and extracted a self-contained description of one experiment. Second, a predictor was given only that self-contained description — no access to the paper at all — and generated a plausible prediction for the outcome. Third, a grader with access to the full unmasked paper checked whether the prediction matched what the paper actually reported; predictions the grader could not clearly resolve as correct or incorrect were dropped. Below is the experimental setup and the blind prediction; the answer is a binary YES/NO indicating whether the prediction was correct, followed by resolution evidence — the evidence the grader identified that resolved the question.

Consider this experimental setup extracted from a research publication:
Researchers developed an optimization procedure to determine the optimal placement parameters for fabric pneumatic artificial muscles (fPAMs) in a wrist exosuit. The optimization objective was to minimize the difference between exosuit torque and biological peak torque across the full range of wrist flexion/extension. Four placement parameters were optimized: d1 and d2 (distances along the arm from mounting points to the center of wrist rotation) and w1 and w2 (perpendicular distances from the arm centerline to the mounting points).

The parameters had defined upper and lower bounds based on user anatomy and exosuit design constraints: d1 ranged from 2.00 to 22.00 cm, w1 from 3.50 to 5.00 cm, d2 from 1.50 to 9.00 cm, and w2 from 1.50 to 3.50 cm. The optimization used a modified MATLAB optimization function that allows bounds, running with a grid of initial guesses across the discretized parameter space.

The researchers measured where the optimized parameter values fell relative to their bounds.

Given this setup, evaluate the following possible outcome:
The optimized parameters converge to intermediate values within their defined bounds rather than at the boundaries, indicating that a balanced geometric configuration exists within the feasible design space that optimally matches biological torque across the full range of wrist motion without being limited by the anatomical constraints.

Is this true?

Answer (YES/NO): NO